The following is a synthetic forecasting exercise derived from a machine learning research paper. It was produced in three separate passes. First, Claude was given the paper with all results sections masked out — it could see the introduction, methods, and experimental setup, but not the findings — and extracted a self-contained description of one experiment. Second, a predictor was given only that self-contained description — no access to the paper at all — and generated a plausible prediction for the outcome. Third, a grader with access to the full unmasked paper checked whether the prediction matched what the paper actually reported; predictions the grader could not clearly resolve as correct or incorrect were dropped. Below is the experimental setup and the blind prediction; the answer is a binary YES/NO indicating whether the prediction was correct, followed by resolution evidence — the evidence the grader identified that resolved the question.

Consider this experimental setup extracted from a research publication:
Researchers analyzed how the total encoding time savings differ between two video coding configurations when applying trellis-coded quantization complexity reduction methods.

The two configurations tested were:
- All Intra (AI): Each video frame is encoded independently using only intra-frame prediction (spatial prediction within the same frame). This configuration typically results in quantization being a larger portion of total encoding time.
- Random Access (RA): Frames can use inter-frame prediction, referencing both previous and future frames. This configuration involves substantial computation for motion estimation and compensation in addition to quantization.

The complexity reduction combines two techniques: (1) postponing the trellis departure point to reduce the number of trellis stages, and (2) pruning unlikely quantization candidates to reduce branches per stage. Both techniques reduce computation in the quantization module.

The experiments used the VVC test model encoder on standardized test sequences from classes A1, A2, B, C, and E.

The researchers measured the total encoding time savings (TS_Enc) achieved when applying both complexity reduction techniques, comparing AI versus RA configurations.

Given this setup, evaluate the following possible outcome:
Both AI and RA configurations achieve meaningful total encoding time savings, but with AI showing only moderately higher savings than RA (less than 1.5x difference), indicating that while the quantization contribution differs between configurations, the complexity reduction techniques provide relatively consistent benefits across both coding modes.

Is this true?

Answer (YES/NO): NO